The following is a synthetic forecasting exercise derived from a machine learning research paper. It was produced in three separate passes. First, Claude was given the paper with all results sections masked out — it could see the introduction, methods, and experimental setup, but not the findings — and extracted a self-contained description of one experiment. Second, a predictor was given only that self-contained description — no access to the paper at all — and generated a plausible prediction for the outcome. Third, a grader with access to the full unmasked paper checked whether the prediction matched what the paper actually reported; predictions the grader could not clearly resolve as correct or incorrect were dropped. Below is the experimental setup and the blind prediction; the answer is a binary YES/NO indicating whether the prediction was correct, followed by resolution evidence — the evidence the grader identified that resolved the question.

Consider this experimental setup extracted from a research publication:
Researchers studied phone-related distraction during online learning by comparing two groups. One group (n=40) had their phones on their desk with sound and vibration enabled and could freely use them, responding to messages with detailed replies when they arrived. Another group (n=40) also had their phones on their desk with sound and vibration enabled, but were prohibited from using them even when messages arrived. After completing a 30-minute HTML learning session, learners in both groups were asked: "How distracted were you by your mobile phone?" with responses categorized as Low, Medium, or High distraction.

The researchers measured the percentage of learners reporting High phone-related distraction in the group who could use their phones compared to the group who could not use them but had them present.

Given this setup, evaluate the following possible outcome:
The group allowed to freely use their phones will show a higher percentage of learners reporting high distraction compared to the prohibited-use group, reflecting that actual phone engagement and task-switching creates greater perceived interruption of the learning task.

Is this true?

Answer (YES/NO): YES